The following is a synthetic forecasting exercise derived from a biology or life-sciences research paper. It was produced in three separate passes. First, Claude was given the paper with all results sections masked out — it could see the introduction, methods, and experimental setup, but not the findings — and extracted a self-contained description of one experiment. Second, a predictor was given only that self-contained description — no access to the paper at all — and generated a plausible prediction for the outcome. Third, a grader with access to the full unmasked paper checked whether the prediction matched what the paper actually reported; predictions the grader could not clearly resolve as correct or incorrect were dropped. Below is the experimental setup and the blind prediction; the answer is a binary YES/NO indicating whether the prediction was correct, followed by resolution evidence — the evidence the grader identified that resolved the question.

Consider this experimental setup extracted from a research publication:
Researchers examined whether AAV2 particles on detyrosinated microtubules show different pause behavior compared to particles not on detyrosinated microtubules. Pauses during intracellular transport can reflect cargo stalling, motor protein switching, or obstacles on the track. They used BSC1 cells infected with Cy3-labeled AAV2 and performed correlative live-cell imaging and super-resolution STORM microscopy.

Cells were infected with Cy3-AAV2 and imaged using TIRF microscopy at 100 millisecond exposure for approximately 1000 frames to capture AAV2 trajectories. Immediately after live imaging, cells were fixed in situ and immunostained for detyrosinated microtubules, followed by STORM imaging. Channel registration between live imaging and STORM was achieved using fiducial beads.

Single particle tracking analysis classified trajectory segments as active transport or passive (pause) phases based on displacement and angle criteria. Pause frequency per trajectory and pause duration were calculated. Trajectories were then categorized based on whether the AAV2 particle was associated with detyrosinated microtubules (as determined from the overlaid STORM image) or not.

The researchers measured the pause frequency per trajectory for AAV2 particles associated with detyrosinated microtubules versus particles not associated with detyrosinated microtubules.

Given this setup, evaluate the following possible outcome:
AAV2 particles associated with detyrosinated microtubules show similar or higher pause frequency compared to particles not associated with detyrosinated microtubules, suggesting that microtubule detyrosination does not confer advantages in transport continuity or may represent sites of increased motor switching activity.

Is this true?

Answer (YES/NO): YES